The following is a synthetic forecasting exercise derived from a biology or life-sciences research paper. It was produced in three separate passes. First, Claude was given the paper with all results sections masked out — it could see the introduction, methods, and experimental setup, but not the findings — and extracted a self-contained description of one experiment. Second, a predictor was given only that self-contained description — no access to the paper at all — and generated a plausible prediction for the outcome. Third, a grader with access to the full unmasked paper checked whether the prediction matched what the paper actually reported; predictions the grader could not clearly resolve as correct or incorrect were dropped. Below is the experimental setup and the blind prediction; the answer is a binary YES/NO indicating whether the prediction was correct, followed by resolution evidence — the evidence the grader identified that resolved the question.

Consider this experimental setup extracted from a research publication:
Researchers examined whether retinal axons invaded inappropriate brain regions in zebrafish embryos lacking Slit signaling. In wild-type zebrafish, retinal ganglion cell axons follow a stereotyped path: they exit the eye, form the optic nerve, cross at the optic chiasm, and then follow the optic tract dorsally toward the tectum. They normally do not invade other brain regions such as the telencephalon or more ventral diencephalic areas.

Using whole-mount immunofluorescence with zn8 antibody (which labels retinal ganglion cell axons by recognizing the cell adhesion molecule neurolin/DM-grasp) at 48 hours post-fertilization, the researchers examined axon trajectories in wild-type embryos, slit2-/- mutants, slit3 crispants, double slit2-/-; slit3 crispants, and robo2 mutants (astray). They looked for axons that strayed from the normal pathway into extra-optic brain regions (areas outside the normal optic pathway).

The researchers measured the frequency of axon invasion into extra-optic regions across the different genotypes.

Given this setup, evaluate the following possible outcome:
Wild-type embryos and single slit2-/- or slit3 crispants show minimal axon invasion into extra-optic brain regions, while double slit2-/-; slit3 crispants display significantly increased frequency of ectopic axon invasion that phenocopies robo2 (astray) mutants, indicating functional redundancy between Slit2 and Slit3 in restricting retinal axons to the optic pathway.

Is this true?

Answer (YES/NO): YES